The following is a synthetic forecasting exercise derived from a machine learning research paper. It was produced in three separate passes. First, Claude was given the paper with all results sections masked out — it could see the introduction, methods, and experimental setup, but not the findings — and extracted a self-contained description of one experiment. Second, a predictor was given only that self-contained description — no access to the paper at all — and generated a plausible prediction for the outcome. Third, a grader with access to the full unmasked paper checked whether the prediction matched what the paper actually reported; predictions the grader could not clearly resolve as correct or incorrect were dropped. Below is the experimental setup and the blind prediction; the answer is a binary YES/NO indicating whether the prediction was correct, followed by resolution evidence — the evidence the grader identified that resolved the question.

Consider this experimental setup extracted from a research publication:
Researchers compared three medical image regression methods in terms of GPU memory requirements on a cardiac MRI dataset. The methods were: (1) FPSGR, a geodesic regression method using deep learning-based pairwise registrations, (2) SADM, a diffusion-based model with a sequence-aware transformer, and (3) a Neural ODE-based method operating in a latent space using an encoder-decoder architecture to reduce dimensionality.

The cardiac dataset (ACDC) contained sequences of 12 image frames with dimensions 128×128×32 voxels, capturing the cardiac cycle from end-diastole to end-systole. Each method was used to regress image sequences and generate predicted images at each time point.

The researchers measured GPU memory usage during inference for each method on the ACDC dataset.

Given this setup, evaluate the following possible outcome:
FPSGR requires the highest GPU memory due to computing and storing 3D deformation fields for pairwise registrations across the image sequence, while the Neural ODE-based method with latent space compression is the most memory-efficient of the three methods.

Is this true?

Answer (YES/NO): NO